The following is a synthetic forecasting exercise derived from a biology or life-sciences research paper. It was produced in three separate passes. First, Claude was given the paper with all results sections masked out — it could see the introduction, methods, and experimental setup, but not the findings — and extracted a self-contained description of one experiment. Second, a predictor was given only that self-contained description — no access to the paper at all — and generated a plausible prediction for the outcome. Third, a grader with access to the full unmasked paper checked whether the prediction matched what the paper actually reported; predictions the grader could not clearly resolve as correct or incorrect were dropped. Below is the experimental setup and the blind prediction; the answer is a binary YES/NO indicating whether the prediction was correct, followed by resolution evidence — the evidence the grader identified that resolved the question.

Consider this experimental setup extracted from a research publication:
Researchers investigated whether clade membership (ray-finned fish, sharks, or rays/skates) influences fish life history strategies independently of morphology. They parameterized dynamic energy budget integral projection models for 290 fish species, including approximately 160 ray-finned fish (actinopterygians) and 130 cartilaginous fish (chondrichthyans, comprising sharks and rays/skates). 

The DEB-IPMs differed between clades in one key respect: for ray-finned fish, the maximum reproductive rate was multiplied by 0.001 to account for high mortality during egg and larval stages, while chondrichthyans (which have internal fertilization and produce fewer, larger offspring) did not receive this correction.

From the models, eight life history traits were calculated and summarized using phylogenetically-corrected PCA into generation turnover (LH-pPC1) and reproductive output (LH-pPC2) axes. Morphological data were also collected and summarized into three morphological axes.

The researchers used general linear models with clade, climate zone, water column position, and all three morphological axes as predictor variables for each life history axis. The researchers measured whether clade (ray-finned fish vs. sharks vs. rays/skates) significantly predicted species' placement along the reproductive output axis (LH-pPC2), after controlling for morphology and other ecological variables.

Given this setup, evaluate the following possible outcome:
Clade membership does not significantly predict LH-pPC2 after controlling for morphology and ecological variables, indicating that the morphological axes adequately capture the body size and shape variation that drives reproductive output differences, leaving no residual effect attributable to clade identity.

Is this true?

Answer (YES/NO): NO